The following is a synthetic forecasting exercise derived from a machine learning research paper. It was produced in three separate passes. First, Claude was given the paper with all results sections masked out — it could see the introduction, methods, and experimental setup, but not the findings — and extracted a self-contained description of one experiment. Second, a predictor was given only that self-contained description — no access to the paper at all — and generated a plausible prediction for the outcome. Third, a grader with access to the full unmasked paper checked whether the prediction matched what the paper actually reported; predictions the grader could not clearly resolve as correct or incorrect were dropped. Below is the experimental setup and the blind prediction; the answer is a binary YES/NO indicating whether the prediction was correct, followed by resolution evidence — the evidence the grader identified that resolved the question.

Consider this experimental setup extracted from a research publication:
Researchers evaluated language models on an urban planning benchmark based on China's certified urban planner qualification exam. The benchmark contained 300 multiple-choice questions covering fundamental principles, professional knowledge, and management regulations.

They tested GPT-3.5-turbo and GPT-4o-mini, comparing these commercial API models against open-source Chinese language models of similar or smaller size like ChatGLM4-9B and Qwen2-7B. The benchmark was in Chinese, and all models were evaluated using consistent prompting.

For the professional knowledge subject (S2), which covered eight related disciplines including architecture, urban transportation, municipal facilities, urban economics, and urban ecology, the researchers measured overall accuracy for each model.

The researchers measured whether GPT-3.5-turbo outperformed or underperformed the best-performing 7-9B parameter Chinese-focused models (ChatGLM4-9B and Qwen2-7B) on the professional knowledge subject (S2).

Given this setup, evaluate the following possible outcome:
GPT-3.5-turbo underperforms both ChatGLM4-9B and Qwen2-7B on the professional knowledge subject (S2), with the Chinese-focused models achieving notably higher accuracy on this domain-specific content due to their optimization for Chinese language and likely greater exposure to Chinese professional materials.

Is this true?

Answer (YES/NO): YES